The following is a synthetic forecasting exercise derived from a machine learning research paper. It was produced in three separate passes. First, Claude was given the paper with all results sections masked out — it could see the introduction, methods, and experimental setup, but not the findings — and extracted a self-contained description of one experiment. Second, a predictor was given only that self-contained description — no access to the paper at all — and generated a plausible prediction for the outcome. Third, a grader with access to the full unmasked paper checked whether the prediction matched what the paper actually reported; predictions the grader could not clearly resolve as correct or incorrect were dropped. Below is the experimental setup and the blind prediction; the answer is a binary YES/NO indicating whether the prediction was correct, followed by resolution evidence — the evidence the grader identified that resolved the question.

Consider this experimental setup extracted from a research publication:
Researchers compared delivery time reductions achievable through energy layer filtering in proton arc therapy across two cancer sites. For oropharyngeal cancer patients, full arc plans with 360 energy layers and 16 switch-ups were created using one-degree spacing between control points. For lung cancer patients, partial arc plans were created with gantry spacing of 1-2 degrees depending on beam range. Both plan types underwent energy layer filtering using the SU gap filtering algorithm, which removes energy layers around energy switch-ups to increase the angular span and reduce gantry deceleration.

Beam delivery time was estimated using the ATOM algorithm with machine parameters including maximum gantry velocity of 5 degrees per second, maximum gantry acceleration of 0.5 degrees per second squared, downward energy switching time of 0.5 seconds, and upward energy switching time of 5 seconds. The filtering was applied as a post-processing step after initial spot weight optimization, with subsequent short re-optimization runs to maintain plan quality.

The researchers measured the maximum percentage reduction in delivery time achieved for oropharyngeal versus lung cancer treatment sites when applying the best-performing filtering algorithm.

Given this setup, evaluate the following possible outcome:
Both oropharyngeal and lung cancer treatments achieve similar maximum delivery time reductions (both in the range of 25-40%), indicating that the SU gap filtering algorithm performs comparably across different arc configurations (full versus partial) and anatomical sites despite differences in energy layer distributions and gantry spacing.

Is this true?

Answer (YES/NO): NO